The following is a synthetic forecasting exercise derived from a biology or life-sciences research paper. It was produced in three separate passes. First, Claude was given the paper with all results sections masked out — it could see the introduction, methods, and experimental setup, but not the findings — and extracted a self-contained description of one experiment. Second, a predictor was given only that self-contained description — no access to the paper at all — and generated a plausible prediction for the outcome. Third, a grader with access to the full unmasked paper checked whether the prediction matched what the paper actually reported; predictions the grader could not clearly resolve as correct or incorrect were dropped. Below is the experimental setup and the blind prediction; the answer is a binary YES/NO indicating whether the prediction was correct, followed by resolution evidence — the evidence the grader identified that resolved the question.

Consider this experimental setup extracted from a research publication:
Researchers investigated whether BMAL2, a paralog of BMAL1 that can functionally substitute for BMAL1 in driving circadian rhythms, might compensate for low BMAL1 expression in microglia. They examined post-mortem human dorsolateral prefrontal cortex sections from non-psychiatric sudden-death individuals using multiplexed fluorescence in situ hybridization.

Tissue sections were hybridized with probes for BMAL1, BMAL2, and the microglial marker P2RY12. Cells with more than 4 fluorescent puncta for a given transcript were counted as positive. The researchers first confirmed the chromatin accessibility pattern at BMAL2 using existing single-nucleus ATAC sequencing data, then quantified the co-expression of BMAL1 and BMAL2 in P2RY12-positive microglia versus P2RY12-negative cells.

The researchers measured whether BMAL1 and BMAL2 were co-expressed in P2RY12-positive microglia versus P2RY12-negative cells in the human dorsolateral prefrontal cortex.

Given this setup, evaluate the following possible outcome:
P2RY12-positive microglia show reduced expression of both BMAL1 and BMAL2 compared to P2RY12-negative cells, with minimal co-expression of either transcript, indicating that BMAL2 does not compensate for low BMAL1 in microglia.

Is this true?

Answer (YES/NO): YES